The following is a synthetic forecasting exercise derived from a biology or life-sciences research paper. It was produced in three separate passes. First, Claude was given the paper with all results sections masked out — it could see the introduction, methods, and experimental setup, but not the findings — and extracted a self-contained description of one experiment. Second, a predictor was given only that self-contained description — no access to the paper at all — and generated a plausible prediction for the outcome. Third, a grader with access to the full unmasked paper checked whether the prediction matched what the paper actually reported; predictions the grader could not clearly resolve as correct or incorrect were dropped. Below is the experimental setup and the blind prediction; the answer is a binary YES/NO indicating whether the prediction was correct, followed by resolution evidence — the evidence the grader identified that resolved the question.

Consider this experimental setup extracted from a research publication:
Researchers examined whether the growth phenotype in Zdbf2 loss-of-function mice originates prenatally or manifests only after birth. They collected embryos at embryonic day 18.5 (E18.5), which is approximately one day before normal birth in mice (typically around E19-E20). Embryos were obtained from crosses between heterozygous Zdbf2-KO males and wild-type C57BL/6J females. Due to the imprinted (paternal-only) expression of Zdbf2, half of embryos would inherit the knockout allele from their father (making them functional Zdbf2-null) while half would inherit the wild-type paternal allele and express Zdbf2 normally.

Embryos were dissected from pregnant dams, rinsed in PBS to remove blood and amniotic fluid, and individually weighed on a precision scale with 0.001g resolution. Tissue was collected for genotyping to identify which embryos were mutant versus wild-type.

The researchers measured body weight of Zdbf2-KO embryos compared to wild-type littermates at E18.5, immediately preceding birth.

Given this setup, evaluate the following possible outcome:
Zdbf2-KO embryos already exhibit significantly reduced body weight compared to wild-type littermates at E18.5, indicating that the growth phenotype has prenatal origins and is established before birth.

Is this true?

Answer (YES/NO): NO